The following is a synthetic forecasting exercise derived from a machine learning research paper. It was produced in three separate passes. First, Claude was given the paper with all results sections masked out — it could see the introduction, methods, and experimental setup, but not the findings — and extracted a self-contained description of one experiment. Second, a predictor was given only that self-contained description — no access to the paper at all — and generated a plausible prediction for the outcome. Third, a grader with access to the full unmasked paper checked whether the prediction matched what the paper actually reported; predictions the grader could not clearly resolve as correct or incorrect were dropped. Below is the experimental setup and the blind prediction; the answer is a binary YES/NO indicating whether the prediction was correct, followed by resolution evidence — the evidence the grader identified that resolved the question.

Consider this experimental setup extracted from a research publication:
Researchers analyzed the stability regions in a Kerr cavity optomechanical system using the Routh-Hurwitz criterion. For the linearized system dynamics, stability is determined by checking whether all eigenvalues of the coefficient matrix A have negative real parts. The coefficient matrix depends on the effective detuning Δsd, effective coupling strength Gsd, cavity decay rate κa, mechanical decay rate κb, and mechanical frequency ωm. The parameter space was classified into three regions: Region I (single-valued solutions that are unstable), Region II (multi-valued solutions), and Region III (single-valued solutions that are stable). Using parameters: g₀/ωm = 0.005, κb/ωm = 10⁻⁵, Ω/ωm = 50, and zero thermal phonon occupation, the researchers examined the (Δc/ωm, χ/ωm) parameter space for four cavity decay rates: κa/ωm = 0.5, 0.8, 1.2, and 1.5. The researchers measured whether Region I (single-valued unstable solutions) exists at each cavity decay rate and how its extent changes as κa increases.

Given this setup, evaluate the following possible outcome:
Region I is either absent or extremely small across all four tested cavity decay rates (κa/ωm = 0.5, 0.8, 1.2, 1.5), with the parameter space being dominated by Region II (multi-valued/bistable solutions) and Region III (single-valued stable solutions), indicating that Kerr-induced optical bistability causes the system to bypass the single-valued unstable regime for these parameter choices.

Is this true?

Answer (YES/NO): NO